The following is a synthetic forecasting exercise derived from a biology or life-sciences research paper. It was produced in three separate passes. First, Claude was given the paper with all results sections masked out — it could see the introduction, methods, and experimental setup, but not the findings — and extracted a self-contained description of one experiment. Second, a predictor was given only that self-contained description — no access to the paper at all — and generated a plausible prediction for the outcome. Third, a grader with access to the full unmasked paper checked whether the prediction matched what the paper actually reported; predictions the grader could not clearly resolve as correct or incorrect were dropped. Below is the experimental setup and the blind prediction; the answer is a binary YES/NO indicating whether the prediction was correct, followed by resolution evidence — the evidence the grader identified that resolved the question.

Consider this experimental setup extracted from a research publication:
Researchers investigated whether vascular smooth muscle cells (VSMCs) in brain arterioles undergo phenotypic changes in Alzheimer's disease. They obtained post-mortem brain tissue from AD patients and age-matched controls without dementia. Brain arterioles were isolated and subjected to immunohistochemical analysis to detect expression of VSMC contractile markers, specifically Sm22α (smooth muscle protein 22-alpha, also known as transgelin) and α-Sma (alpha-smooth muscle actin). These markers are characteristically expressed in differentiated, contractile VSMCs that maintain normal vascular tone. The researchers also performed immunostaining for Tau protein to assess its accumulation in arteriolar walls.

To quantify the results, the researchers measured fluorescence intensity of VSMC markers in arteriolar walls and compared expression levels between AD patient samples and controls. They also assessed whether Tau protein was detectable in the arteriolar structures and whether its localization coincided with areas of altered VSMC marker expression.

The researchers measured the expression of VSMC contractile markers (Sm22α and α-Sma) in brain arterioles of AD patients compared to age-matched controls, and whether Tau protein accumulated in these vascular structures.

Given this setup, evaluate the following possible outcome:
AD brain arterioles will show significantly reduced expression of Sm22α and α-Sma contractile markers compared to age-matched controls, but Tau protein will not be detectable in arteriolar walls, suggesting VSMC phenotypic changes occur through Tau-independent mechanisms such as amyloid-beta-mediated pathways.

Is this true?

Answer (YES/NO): NO